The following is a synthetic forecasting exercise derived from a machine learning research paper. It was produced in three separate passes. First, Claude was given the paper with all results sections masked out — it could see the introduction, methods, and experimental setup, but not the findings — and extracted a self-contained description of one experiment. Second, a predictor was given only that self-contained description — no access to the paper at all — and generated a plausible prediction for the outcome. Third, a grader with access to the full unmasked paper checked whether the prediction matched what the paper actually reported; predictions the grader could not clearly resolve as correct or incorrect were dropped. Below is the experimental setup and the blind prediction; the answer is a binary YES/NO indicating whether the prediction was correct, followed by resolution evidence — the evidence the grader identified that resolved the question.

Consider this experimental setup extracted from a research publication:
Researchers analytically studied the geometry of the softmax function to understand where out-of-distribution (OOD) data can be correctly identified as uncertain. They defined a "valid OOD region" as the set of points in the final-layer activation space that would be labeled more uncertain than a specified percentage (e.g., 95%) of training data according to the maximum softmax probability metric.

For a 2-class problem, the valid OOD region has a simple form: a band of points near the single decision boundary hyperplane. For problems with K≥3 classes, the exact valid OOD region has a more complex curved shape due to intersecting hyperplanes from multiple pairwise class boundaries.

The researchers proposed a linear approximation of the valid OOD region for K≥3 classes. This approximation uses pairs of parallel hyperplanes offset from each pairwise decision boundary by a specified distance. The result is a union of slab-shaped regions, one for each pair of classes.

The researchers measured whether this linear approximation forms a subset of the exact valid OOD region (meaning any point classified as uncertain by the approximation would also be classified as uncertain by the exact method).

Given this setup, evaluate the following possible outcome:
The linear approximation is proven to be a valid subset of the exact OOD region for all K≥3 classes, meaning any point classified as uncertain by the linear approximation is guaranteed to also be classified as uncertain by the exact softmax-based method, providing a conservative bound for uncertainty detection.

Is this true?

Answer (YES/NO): YES